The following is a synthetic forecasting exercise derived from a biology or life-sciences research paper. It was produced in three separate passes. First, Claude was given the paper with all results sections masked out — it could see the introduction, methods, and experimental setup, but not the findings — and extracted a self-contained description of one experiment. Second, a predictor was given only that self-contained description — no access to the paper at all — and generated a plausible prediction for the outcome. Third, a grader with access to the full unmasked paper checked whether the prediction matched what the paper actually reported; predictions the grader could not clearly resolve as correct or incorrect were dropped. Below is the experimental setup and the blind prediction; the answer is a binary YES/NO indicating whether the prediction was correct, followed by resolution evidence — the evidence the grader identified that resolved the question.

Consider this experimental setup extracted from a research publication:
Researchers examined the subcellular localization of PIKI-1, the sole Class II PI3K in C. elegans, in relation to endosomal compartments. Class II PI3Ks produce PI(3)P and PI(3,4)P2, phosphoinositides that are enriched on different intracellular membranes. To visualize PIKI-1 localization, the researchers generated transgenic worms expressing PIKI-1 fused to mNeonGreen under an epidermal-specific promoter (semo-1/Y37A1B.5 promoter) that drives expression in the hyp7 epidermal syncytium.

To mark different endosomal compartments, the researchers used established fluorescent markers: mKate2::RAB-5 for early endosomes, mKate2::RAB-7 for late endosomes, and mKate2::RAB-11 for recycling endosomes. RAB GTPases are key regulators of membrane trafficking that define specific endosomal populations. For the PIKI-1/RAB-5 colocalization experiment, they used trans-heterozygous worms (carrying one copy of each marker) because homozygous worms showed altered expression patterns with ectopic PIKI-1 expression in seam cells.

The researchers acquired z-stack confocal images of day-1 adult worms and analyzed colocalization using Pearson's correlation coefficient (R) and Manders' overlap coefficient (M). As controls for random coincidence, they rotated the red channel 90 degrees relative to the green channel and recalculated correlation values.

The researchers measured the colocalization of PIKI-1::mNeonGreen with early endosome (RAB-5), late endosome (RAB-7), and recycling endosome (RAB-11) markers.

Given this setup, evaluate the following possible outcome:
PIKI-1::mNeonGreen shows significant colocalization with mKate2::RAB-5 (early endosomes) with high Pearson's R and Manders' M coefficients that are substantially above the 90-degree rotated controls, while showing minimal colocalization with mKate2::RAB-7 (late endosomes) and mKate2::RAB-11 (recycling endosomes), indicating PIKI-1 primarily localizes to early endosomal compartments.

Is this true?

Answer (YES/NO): NO